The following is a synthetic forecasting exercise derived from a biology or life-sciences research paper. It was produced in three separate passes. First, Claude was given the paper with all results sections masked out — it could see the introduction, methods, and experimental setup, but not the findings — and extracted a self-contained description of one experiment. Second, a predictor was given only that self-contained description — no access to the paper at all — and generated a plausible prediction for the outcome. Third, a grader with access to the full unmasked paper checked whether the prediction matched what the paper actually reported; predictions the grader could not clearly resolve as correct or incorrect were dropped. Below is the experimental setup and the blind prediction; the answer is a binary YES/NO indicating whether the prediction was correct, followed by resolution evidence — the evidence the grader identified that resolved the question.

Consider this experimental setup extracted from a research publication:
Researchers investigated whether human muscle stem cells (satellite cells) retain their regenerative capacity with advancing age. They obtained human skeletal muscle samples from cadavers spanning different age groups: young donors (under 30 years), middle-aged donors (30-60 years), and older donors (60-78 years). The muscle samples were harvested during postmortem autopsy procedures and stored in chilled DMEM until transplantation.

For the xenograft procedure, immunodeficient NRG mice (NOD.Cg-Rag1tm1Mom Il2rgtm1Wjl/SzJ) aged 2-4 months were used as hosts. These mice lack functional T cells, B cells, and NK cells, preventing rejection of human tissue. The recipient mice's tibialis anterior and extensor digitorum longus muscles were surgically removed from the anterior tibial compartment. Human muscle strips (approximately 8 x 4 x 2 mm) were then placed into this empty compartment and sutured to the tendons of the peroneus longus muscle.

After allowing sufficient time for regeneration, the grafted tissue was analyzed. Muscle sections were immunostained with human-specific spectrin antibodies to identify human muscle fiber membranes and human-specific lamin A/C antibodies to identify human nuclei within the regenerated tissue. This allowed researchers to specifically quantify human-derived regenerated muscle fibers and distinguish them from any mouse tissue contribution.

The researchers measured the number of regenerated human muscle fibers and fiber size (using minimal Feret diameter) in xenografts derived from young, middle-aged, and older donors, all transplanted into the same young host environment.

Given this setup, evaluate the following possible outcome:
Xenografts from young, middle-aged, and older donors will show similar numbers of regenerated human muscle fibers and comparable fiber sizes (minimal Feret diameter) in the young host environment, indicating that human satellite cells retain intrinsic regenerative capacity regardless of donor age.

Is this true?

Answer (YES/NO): YES